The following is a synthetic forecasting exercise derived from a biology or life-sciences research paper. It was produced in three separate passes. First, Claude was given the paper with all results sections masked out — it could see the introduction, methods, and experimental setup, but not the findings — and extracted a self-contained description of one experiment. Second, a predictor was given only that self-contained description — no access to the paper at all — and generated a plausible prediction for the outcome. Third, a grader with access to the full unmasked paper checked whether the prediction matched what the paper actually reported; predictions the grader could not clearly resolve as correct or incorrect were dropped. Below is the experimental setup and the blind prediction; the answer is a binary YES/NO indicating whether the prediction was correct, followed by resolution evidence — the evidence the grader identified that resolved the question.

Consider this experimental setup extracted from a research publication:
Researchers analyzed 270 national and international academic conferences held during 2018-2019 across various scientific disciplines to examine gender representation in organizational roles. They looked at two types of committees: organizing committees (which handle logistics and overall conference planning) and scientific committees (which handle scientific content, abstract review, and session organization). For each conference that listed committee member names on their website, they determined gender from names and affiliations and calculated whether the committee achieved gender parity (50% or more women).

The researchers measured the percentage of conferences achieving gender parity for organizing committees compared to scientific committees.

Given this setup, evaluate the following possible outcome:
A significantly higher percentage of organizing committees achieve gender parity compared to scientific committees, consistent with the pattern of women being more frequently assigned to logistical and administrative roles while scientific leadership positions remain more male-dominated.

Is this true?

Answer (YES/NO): NO